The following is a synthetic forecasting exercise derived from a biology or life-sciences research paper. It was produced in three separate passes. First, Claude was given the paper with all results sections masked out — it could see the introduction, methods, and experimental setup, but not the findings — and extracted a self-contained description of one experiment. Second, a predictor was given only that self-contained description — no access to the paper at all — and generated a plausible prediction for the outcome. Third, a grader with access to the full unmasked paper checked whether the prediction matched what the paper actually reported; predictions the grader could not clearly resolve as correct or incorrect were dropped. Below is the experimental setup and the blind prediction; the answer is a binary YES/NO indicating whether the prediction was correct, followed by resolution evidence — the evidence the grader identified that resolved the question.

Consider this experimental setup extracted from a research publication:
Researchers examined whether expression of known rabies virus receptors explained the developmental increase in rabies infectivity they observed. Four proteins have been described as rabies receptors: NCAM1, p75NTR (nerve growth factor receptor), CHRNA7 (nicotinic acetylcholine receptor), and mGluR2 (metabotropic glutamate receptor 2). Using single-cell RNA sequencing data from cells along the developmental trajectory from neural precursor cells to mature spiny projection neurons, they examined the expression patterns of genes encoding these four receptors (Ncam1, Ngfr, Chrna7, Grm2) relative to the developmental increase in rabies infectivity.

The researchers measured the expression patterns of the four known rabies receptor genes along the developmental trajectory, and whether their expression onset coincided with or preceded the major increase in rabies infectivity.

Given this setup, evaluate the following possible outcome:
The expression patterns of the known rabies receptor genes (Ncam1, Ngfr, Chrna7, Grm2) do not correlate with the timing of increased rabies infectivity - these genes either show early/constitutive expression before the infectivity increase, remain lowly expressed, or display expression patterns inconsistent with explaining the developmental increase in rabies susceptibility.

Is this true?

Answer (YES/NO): YES